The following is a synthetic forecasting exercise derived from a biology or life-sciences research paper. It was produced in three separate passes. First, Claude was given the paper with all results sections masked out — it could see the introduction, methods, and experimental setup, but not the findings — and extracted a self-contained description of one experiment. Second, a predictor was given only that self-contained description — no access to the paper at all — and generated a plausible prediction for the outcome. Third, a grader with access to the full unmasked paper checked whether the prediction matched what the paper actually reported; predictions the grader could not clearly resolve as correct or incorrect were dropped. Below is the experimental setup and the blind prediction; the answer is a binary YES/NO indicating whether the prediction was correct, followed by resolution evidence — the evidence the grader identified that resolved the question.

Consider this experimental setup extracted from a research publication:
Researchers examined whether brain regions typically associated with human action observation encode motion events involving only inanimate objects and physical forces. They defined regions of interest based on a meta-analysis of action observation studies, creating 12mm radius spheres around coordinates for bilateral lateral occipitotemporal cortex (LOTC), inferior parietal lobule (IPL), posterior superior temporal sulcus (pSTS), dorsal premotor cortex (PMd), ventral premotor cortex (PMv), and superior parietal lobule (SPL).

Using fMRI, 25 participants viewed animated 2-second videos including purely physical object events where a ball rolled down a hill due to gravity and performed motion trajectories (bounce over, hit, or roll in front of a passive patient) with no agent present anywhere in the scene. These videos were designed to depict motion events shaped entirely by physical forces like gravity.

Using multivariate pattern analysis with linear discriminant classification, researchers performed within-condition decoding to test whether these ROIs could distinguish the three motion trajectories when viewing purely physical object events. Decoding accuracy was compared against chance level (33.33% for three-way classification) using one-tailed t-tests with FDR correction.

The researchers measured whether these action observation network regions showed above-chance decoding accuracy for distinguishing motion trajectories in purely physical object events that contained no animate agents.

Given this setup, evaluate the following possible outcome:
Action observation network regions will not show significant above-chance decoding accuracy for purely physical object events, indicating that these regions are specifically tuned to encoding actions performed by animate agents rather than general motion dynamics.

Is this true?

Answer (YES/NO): NO